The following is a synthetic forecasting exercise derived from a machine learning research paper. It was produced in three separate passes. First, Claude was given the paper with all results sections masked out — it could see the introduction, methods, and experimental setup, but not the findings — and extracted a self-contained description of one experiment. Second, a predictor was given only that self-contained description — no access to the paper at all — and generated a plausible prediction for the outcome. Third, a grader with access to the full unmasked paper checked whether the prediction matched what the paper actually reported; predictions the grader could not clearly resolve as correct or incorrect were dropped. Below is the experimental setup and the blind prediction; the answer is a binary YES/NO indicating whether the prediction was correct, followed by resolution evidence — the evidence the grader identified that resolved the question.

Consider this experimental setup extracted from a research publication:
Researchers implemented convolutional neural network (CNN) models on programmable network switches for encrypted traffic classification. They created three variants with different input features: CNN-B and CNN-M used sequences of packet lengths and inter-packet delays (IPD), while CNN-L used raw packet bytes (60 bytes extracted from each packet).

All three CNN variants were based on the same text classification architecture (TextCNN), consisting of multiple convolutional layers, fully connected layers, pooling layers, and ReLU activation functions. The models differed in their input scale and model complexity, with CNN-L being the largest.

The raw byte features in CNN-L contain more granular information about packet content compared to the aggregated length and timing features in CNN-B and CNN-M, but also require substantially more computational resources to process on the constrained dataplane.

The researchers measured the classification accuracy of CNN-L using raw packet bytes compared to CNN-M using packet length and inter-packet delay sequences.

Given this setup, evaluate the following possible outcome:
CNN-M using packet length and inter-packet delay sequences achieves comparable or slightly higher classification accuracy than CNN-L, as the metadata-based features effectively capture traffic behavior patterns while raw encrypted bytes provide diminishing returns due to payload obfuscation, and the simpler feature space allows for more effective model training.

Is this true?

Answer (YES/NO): NO